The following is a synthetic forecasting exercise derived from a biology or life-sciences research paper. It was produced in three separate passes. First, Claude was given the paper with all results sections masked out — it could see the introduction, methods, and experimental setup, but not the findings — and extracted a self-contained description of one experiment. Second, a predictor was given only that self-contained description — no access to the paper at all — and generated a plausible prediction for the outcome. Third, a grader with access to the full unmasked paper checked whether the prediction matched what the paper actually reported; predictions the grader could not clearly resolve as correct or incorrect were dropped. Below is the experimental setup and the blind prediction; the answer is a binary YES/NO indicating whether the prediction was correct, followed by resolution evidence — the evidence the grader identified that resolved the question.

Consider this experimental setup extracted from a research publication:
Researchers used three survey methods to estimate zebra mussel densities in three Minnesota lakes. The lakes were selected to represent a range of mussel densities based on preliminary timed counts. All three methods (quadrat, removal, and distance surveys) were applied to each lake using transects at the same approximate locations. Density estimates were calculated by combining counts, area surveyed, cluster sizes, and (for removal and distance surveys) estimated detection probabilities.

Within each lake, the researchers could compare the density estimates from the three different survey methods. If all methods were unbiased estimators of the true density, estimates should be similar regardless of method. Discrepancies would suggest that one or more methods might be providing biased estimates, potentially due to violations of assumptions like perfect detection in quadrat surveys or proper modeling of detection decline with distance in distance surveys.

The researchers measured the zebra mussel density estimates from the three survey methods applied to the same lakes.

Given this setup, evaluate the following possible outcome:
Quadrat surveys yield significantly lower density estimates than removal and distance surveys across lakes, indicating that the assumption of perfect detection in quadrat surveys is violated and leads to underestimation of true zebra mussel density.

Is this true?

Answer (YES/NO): NO